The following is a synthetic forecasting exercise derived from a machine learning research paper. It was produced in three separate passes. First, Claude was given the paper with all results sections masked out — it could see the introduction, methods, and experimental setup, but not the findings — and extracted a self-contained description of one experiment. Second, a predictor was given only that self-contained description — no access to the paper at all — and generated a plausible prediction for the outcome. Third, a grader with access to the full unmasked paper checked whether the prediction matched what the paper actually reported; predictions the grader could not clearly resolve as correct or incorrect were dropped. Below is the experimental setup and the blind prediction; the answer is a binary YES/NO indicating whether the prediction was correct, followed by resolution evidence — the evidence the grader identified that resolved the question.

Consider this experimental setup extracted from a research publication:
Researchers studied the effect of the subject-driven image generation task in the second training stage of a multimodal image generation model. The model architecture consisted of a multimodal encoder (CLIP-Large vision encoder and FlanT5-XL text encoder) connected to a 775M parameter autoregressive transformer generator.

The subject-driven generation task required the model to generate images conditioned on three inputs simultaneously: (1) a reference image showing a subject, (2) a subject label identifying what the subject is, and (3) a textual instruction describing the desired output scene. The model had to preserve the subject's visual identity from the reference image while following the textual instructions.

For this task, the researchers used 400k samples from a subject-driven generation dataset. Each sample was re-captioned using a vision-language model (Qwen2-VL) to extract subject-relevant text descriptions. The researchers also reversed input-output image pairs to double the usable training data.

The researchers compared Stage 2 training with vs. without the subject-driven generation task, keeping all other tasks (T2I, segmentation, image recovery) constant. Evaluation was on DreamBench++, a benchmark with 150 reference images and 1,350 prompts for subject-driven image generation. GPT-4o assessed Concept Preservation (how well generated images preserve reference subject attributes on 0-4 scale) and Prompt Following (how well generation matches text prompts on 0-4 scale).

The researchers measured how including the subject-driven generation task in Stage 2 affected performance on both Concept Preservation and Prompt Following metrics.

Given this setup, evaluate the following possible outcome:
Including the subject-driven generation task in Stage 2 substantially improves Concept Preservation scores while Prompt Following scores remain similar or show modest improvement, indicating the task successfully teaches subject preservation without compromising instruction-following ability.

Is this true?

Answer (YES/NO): NO